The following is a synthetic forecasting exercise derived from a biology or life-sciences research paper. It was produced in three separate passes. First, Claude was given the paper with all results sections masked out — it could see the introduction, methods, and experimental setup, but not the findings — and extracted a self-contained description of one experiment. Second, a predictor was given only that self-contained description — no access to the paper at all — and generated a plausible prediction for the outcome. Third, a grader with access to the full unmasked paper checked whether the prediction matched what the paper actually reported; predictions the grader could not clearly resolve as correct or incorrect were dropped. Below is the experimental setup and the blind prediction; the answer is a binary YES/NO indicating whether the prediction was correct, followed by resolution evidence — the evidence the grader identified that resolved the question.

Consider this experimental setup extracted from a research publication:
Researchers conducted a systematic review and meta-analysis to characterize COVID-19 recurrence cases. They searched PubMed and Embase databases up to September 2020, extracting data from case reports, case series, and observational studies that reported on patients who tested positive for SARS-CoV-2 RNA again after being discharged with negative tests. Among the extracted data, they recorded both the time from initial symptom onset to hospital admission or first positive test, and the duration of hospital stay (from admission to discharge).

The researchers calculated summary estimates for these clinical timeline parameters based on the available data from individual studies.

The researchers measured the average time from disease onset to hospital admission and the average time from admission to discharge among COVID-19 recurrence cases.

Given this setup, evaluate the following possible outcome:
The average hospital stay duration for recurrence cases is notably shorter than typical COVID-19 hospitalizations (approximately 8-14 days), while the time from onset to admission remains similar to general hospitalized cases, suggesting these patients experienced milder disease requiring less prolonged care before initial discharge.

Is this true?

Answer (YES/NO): NO